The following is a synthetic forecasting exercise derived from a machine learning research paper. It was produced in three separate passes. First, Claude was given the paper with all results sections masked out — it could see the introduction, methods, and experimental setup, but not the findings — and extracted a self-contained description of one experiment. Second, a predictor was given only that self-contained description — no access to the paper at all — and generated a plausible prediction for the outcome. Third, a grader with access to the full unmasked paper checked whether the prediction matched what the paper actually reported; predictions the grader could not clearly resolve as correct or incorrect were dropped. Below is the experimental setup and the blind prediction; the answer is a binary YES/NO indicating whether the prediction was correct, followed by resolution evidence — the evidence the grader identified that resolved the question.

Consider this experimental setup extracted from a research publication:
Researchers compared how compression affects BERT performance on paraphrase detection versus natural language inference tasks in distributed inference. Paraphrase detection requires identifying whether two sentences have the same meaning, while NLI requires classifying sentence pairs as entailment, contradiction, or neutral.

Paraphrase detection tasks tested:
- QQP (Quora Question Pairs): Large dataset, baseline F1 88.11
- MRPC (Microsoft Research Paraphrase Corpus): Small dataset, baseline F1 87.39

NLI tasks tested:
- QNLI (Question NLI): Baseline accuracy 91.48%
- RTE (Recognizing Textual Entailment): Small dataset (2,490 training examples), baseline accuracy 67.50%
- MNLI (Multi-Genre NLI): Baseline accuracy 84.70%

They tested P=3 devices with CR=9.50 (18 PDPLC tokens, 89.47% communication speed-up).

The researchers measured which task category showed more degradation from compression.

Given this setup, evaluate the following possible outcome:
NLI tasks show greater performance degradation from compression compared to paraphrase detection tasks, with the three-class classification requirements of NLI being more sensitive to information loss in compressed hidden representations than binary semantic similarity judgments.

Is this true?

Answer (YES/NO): NO